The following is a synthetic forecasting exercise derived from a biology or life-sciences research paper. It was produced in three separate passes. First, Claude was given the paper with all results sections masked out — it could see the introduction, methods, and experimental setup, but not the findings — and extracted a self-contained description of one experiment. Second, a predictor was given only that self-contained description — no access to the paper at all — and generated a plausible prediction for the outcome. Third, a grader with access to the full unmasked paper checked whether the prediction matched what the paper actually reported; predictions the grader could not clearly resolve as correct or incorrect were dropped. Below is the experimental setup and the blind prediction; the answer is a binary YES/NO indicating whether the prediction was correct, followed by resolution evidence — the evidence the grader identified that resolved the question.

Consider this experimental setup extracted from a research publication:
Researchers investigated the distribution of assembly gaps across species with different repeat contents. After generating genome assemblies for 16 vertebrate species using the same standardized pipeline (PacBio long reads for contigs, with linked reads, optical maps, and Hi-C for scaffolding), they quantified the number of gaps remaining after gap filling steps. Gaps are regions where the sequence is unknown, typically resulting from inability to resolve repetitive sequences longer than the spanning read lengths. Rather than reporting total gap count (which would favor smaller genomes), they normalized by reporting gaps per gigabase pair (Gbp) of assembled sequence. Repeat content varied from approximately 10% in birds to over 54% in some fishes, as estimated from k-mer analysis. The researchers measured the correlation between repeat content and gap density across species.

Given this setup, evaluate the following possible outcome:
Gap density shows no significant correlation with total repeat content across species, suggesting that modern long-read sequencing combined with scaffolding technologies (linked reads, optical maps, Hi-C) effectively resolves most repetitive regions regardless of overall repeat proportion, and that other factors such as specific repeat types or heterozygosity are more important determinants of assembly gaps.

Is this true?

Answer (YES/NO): NO